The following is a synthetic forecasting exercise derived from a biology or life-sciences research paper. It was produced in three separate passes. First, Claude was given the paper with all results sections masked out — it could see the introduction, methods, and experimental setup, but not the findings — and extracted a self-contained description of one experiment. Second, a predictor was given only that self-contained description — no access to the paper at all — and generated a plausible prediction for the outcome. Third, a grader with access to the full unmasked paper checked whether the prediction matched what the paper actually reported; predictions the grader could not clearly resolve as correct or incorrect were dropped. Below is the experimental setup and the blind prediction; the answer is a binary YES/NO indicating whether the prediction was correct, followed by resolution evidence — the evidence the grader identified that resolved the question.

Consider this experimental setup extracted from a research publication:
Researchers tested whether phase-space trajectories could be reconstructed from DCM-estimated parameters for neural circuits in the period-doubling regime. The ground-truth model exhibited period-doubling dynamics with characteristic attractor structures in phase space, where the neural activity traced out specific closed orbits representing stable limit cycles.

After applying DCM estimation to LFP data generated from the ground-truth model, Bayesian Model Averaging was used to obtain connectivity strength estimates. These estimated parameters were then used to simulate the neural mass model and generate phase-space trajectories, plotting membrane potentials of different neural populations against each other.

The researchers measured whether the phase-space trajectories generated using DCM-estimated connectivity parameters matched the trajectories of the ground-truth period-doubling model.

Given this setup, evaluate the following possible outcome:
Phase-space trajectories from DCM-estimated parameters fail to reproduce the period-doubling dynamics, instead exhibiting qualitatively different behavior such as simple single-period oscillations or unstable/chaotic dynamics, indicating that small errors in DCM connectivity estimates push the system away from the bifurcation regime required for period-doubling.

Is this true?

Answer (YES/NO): YES